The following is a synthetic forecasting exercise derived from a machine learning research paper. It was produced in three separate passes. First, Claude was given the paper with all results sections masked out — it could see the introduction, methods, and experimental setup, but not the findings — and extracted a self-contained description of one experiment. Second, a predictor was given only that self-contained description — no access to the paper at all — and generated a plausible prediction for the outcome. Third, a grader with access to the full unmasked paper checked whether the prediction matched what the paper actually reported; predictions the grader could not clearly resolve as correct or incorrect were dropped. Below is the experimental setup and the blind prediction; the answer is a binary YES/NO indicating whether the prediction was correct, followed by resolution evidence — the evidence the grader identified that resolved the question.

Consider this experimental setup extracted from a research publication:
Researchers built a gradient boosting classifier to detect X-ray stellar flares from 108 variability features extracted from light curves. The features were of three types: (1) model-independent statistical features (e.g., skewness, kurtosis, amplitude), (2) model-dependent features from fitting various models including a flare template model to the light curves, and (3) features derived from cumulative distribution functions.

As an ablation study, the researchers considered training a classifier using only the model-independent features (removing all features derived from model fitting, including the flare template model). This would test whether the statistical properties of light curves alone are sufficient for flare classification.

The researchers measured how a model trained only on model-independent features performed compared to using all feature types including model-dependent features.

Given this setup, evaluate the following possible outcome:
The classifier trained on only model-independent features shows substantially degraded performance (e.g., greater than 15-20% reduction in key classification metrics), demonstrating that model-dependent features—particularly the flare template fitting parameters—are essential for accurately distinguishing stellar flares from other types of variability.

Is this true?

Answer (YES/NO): YES